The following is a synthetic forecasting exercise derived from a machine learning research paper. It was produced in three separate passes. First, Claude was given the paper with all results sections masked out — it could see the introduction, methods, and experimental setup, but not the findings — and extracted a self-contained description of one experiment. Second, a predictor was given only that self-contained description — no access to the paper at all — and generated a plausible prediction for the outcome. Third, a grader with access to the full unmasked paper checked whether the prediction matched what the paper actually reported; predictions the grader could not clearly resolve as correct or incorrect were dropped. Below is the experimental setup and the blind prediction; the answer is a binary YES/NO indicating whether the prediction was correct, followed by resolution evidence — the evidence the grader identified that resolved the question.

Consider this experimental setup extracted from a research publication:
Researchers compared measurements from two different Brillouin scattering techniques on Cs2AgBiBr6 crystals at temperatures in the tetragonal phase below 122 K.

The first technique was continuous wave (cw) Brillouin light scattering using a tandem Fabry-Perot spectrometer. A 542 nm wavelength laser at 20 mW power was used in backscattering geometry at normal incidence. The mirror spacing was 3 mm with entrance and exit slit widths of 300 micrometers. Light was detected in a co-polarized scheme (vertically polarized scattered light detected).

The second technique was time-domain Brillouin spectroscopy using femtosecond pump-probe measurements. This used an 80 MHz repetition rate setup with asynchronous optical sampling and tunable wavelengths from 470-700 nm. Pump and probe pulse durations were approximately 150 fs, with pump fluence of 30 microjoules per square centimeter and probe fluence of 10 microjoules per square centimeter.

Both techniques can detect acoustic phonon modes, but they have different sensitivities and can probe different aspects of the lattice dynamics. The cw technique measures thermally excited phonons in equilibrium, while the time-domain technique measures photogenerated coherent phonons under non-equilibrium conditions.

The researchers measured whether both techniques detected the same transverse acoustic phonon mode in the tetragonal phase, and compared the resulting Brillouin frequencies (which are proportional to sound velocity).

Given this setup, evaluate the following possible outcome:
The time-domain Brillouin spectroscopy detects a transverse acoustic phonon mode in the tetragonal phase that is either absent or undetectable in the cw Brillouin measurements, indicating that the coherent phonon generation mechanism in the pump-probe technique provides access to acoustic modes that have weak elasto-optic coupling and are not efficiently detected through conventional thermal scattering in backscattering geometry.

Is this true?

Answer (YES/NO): NO